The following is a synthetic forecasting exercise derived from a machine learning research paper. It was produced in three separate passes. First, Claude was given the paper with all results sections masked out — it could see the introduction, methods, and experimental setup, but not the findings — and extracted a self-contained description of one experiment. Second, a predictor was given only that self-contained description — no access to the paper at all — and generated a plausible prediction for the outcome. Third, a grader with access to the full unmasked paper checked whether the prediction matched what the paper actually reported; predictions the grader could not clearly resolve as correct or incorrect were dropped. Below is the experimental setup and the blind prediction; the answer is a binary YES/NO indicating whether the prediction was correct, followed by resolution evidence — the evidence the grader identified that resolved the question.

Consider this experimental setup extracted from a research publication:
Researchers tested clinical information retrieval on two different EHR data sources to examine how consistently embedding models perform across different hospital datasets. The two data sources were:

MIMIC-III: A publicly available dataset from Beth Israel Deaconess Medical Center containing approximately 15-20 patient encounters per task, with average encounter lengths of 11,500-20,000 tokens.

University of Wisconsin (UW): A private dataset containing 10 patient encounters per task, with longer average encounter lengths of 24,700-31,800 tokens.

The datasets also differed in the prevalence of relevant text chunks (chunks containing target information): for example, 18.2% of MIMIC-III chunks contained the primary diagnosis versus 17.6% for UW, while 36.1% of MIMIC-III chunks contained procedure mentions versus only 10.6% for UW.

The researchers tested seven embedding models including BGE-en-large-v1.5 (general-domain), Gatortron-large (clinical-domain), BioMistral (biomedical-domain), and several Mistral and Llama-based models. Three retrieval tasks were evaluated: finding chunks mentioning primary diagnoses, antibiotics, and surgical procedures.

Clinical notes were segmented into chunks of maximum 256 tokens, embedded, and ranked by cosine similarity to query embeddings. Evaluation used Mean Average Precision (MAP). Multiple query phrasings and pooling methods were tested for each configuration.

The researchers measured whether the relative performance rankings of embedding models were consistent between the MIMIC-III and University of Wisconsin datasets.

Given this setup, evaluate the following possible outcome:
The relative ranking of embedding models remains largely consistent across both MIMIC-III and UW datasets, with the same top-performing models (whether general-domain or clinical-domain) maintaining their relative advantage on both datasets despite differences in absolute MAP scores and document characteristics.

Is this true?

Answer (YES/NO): NO